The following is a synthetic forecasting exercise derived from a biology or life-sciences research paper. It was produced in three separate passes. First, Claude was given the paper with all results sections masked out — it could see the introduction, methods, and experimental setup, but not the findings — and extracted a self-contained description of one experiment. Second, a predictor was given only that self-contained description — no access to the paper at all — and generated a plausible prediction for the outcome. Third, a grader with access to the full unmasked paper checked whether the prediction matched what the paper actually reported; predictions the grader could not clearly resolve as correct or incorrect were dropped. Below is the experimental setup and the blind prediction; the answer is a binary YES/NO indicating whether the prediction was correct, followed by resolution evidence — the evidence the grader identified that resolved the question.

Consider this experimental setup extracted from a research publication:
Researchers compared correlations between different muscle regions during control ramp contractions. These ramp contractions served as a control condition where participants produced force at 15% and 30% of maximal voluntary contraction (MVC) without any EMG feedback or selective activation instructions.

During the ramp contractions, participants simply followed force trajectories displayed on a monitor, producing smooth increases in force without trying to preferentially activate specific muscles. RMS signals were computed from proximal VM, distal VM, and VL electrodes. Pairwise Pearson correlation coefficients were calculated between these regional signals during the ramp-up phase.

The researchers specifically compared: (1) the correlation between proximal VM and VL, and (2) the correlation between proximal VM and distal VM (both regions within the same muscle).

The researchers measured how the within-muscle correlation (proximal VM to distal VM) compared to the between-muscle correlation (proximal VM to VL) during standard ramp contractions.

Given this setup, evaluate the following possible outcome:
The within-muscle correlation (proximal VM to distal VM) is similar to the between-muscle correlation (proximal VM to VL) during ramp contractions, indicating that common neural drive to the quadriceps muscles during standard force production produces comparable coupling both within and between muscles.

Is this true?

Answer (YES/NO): YES